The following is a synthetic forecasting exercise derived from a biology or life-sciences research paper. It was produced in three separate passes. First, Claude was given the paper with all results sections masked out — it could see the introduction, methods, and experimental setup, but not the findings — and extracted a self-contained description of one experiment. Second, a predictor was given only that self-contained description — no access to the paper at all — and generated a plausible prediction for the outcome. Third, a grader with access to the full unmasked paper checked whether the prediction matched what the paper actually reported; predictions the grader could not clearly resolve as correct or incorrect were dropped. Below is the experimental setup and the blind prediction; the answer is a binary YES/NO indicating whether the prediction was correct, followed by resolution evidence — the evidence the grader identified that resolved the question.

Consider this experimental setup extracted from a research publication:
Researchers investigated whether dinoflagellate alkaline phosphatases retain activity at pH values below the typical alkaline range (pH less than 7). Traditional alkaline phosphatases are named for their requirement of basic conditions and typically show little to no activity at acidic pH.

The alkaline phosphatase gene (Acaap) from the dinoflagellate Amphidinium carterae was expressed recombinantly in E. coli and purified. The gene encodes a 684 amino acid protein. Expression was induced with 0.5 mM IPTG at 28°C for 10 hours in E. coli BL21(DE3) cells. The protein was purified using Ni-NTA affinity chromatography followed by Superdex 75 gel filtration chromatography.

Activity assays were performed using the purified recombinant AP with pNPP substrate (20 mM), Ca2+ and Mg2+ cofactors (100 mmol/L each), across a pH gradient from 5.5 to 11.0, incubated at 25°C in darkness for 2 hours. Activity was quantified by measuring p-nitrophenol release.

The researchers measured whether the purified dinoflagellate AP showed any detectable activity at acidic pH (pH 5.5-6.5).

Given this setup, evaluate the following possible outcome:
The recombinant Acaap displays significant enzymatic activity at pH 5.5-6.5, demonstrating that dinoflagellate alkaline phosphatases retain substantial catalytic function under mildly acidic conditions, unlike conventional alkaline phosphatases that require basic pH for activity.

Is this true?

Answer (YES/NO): NO